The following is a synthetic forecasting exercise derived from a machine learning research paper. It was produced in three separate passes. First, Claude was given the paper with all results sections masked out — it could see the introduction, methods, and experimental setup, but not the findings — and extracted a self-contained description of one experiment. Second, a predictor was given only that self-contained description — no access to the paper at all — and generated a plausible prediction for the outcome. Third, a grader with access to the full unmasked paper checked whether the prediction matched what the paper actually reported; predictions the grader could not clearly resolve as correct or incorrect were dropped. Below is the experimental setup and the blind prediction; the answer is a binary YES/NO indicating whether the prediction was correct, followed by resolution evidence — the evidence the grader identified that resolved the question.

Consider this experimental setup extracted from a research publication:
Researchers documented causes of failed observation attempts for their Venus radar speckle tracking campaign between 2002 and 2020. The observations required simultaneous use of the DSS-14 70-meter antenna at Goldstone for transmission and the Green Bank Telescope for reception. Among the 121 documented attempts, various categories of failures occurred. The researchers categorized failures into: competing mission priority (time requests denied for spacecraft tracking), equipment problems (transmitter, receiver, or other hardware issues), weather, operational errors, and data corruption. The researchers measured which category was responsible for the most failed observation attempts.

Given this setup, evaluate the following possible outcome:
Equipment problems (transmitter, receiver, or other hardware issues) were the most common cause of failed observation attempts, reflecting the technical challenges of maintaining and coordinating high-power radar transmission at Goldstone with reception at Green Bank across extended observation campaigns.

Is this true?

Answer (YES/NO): YES